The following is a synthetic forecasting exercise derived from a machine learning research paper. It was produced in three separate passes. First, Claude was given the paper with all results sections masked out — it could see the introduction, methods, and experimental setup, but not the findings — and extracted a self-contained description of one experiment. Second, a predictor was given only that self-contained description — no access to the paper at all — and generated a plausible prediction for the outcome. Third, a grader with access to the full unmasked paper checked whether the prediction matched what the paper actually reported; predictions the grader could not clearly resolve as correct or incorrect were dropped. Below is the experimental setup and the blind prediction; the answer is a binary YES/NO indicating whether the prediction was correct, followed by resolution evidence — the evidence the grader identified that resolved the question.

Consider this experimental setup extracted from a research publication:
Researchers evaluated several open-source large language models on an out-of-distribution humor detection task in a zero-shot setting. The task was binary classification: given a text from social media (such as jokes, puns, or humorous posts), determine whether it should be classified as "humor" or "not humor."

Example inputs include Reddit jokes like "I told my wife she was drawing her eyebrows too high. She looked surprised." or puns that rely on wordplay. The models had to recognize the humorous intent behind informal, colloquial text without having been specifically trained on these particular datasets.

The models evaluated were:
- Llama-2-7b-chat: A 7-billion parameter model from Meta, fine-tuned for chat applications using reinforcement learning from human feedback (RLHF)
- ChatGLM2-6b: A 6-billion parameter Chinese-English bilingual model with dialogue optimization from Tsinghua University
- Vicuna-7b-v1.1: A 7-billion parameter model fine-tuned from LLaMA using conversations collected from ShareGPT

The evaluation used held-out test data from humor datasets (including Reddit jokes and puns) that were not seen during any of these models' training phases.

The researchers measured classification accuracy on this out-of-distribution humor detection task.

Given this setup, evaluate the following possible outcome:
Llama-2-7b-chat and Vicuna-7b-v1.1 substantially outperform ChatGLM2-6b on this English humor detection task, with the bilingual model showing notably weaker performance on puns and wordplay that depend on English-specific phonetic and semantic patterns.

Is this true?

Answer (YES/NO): NO